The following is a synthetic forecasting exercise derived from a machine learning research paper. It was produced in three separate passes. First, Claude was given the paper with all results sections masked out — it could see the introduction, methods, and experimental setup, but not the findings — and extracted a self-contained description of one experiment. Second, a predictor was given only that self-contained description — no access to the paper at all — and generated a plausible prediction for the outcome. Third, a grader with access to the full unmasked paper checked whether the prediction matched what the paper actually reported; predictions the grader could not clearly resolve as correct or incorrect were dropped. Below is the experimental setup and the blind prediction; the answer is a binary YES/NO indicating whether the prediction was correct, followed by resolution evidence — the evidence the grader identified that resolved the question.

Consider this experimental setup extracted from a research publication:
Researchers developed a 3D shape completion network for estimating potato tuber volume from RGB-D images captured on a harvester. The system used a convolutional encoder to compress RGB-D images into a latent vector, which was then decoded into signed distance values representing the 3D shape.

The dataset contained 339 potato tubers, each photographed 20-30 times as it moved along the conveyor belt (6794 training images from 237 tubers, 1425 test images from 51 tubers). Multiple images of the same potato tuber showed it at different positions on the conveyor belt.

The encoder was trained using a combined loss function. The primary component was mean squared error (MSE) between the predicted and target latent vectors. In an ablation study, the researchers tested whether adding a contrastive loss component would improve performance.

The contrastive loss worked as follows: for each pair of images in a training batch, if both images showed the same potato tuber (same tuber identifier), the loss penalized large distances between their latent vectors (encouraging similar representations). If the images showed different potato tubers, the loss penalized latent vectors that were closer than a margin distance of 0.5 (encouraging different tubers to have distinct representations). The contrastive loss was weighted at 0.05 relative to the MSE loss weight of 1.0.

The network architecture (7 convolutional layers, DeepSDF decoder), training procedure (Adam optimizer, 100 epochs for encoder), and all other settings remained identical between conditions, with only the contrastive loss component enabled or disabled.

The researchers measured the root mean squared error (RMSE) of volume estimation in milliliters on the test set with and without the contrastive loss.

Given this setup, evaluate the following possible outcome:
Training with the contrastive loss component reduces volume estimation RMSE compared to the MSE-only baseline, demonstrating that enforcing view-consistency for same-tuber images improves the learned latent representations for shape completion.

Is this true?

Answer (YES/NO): NO